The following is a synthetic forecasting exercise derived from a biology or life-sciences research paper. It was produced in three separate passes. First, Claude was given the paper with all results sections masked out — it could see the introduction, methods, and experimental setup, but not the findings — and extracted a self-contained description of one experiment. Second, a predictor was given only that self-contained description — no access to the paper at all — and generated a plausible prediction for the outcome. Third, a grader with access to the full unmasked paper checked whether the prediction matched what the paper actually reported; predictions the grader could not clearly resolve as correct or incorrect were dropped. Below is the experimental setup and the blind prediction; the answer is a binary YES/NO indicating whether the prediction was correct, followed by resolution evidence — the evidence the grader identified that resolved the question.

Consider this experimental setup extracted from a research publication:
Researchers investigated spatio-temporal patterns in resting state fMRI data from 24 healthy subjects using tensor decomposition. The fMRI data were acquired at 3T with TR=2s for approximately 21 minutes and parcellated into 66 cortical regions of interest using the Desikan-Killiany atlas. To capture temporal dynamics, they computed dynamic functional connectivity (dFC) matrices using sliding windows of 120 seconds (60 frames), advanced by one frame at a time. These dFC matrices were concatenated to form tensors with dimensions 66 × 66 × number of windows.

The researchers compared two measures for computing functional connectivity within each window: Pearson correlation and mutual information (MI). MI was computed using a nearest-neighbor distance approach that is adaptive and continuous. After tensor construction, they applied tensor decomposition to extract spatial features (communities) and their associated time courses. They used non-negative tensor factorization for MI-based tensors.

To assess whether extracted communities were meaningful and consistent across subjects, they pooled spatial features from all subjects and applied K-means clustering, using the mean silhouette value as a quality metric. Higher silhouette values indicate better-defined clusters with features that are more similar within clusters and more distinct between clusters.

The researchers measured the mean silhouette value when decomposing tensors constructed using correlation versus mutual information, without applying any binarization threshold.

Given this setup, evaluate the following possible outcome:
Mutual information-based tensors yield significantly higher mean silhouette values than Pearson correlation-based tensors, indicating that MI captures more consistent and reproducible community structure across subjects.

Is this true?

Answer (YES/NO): YES